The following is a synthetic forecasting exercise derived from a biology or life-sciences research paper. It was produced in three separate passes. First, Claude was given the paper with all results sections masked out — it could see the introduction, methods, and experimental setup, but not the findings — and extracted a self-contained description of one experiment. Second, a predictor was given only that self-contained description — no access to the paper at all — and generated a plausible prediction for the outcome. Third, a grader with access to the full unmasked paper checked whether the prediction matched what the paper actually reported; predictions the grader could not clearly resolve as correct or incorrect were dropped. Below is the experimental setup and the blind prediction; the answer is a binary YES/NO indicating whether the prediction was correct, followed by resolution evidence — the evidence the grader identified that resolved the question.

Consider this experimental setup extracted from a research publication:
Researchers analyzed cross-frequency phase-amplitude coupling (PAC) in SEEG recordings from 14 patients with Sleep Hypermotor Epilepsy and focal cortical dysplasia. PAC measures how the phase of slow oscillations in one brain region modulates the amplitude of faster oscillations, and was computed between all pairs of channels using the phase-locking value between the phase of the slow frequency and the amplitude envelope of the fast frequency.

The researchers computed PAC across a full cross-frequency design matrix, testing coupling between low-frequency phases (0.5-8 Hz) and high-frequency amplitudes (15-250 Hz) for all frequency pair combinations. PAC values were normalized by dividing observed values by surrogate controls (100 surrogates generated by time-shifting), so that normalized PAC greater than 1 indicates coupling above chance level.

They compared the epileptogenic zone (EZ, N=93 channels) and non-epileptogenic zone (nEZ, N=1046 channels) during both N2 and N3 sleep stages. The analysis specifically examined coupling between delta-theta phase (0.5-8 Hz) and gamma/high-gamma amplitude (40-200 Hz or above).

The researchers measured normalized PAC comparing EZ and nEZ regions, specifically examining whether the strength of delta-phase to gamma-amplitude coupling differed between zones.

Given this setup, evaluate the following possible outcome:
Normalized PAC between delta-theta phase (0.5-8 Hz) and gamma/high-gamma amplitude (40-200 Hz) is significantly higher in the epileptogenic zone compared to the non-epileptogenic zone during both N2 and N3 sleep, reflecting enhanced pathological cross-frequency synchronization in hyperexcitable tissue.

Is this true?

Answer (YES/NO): NO